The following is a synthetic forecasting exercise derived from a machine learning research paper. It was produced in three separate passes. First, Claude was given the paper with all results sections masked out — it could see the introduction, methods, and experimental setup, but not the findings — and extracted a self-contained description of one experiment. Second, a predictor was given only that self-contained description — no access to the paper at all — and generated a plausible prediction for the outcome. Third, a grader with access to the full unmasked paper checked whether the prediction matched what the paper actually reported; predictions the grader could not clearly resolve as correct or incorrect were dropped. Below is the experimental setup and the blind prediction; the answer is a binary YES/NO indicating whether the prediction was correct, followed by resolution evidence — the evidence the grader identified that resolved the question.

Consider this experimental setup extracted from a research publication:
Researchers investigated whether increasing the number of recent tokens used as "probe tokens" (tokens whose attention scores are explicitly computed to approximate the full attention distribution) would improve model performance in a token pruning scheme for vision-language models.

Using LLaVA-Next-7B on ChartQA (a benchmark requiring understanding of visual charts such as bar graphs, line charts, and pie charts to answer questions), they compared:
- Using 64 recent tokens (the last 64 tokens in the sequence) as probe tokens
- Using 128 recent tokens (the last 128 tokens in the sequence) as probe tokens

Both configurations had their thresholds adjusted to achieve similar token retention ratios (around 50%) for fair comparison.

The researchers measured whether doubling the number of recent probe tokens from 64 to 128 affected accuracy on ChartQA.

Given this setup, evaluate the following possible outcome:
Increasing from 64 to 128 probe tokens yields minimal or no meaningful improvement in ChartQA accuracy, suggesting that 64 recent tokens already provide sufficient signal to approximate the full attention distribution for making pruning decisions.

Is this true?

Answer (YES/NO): YES